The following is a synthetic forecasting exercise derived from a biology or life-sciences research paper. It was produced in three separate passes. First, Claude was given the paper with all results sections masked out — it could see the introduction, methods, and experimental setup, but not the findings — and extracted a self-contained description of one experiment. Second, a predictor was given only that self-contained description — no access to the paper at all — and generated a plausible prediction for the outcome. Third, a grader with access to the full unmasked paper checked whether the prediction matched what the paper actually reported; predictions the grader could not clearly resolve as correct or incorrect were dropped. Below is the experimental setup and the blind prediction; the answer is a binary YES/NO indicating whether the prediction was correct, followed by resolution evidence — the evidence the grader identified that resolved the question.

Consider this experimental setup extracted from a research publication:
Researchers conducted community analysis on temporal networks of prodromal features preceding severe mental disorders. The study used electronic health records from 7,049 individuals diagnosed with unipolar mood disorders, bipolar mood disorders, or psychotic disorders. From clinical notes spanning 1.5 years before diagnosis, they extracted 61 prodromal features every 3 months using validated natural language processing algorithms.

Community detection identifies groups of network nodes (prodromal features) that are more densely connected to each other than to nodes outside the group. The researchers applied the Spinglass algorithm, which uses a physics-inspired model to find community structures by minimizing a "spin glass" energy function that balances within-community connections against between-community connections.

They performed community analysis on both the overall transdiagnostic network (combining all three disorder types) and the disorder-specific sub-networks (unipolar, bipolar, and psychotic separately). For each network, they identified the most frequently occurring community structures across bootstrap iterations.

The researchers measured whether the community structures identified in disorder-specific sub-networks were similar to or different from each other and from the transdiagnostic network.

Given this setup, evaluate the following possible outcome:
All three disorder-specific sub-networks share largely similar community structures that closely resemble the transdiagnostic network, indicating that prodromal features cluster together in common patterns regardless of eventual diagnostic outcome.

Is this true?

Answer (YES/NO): NO